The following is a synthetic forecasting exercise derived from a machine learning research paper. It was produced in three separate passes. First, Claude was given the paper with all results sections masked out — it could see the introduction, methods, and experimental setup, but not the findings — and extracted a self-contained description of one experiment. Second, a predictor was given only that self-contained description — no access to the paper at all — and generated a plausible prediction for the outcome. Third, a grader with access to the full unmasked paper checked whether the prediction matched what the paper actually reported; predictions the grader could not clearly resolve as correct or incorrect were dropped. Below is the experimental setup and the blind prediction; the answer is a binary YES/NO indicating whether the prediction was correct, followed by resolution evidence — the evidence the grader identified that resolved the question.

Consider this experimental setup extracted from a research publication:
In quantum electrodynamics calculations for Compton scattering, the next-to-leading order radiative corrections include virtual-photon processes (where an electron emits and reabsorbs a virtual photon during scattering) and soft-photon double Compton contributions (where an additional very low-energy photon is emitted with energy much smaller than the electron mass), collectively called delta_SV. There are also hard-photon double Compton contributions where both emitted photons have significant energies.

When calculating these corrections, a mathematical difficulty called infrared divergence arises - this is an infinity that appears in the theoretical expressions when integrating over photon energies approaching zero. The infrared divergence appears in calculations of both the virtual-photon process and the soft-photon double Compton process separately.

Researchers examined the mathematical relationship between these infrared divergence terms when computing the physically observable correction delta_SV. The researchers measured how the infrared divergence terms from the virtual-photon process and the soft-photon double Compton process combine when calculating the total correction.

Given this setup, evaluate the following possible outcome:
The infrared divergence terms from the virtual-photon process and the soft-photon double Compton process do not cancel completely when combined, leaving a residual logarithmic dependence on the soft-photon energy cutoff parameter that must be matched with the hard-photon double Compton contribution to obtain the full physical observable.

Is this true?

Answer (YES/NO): NO